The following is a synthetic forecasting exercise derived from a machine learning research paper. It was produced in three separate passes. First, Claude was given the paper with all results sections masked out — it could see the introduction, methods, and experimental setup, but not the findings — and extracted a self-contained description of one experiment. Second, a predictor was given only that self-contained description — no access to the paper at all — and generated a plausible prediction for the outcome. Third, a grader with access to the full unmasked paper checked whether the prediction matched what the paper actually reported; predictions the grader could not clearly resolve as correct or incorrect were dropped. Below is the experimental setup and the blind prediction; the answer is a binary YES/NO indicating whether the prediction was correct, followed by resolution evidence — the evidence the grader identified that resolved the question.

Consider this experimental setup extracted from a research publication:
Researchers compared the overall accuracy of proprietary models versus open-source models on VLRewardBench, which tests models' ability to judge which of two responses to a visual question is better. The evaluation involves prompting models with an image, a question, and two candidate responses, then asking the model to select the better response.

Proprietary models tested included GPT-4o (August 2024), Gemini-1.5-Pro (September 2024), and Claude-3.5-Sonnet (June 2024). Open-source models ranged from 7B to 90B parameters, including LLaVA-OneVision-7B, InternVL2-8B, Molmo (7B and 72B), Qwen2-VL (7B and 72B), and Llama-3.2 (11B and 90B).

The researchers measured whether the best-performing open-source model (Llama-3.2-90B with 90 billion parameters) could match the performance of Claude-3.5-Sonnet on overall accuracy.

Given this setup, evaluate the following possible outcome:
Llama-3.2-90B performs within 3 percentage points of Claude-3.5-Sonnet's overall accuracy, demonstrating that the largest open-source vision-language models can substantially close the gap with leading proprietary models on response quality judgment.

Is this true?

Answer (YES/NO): YES